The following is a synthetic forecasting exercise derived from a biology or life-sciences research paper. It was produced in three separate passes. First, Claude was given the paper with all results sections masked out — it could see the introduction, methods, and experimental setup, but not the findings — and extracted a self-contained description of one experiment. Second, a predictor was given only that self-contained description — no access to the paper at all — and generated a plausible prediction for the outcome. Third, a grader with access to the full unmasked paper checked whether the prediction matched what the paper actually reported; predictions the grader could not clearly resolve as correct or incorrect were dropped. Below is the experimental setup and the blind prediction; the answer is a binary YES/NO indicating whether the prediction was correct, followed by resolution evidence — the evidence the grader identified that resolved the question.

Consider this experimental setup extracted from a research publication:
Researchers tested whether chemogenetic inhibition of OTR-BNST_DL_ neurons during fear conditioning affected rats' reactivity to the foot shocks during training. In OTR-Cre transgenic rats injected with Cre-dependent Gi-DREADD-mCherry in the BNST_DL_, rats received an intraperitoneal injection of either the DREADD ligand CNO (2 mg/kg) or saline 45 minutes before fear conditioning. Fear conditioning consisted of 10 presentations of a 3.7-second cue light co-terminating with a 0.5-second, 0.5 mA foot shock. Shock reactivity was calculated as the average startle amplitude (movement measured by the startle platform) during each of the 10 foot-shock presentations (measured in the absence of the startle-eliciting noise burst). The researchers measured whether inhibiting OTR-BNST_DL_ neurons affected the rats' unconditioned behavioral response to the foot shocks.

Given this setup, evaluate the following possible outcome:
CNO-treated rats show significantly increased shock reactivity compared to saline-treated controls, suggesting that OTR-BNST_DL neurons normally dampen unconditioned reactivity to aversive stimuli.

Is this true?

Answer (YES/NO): NO